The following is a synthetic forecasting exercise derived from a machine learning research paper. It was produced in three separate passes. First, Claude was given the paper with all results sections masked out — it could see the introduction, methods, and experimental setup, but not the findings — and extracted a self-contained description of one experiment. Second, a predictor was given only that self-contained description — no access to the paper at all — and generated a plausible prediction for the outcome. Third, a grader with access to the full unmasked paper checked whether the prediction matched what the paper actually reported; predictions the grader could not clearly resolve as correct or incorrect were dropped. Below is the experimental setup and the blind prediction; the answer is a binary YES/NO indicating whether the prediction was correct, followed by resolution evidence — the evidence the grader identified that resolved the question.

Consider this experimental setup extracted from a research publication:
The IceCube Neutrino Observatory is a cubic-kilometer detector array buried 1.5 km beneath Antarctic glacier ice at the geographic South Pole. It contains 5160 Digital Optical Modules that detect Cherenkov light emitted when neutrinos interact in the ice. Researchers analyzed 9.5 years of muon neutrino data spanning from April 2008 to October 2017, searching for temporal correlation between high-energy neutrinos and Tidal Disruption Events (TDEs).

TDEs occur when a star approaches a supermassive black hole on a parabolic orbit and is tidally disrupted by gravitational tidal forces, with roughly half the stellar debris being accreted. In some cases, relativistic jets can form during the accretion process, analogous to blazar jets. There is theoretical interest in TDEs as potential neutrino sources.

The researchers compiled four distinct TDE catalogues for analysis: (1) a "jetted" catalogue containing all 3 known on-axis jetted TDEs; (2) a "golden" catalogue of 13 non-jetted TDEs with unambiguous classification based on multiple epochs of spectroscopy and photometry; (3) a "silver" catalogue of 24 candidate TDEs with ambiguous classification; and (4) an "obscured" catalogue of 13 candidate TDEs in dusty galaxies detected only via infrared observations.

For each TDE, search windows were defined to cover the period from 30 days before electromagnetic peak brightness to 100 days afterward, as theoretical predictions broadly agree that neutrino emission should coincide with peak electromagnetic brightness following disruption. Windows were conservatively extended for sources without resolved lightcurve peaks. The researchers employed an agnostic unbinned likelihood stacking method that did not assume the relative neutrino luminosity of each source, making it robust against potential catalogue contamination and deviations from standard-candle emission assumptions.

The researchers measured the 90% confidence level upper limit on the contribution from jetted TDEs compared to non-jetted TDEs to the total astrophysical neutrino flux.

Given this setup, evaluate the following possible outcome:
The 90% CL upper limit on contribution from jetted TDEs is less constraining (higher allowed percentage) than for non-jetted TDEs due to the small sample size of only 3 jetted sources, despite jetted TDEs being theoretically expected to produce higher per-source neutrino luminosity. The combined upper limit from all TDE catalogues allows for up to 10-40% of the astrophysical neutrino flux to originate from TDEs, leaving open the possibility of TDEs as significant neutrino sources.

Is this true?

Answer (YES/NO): NO